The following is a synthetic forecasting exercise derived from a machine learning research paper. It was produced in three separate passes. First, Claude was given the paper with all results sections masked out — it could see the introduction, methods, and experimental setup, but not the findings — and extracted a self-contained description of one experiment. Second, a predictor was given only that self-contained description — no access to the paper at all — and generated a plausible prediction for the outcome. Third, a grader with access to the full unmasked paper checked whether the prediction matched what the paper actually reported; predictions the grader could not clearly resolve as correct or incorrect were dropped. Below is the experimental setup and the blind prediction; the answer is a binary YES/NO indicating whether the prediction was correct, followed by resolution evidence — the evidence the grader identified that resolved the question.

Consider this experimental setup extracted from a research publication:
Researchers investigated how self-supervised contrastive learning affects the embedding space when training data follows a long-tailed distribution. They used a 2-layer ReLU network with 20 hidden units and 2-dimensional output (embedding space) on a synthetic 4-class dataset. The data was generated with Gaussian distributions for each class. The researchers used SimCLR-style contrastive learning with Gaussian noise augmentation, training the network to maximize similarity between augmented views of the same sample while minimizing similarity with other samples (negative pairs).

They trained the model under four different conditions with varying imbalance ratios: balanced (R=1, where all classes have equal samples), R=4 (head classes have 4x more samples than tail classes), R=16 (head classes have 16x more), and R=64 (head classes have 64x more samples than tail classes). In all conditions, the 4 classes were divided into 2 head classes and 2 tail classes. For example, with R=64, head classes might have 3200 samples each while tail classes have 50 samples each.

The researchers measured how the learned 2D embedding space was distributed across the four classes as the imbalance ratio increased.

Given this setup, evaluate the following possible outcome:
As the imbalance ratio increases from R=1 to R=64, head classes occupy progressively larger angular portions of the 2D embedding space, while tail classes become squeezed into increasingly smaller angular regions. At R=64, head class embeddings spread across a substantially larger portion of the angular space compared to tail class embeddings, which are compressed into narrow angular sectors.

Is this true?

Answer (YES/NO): YES